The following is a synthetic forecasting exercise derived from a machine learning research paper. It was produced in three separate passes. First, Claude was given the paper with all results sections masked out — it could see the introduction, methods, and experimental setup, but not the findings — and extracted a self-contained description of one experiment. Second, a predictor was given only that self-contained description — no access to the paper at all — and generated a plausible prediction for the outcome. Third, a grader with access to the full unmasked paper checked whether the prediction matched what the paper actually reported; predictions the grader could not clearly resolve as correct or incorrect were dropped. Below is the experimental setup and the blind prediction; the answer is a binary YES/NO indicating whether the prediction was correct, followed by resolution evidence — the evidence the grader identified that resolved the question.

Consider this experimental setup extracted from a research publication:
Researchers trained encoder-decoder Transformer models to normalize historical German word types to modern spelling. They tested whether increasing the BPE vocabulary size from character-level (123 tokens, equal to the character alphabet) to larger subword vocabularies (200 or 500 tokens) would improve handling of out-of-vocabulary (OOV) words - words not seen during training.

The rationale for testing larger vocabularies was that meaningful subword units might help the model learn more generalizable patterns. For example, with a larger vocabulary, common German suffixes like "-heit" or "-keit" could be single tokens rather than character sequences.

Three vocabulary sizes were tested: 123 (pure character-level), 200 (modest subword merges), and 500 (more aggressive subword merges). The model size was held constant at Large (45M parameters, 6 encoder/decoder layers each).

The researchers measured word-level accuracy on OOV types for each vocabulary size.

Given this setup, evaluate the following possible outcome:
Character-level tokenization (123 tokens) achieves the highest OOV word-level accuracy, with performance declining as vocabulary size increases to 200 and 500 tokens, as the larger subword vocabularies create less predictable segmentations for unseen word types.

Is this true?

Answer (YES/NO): NO